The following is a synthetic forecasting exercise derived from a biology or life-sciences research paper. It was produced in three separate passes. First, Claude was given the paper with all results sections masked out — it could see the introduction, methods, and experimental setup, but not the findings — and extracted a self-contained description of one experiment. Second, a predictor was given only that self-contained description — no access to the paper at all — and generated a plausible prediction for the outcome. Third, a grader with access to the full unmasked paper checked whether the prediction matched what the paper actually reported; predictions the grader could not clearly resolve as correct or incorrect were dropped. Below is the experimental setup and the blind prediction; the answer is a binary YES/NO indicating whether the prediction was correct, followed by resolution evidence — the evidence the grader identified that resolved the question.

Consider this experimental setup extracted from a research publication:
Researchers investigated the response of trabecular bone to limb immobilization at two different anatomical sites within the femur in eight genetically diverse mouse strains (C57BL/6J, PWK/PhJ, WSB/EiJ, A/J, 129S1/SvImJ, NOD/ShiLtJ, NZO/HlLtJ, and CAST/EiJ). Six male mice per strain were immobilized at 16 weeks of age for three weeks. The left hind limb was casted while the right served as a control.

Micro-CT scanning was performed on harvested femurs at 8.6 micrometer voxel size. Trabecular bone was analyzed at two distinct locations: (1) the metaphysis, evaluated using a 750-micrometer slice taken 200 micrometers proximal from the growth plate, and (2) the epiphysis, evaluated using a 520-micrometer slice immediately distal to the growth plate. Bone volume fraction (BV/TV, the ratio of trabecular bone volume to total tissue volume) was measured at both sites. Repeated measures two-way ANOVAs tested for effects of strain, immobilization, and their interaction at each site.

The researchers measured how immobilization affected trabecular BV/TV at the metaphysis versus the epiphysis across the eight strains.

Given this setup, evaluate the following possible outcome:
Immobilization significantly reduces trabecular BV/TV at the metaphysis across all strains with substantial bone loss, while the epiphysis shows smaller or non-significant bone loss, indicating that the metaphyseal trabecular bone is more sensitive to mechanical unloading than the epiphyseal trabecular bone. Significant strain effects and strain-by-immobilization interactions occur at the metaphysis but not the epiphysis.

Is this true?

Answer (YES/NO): NO